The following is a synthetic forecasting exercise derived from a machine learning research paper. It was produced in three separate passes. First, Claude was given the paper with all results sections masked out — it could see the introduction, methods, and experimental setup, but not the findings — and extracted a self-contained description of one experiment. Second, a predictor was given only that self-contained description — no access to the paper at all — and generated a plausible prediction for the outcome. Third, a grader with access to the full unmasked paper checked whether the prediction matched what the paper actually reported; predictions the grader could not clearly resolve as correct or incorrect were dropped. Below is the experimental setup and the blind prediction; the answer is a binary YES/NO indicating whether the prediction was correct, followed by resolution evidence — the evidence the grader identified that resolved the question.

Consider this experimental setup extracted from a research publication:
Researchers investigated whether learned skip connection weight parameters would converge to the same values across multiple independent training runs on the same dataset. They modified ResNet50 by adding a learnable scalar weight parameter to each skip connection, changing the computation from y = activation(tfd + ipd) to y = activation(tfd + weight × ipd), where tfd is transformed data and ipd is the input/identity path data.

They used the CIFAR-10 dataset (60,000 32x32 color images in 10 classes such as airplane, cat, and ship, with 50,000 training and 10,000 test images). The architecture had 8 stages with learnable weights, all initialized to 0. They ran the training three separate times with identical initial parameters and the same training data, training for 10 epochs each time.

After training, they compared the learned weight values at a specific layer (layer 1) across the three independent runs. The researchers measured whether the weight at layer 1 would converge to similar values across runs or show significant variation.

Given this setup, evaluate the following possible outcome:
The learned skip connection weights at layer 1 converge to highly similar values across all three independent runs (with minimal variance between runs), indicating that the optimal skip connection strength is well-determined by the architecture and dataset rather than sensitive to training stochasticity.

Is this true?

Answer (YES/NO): NO